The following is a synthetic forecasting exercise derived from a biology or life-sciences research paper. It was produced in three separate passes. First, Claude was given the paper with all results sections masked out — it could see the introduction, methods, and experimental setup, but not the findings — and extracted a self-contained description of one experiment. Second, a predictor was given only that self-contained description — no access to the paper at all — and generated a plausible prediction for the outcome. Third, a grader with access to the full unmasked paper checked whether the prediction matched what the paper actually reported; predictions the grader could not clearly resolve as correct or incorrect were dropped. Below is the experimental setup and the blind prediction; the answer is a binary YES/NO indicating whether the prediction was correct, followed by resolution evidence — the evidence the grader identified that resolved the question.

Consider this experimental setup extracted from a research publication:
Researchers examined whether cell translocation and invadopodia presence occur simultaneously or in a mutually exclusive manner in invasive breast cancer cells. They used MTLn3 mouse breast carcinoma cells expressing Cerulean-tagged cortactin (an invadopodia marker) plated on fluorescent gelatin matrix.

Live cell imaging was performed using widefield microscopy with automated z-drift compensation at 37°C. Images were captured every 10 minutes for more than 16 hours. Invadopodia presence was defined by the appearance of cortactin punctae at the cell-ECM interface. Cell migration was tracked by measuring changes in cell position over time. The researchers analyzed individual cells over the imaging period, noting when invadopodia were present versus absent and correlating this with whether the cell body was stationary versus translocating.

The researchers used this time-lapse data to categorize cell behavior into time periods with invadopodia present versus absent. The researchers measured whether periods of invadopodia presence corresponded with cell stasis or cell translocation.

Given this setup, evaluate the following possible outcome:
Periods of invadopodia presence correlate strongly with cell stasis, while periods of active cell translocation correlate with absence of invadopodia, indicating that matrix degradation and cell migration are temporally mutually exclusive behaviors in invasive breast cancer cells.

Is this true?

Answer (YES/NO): YES